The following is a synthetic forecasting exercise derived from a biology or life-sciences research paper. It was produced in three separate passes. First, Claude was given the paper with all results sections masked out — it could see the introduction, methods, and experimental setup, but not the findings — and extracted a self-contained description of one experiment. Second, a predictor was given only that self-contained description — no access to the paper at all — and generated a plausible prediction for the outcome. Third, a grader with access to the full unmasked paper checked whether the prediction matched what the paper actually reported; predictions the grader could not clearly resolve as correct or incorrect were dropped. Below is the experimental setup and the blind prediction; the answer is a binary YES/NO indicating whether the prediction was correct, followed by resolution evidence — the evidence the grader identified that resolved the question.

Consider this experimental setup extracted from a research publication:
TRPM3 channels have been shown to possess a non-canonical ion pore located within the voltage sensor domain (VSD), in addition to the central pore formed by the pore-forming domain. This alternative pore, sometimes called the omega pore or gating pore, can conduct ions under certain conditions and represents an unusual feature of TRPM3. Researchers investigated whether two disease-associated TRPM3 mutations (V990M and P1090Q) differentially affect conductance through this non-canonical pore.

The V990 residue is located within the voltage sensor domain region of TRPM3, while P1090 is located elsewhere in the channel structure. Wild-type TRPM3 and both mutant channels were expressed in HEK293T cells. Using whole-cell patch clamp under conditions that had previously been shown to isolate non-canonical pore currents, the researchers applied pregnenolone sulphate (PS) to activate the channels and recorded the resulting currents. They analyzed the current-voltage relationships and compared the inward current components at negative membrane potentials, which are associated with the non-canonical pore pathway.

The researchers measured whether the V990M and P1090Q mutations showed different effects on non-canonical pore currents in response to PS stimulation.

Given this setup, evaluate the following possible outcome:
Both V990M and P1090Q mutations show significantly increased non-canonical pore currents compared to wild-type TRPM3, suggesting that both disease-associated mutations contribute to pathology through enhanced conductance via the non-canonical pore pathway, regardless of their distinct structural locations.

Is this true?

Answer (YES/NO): NO